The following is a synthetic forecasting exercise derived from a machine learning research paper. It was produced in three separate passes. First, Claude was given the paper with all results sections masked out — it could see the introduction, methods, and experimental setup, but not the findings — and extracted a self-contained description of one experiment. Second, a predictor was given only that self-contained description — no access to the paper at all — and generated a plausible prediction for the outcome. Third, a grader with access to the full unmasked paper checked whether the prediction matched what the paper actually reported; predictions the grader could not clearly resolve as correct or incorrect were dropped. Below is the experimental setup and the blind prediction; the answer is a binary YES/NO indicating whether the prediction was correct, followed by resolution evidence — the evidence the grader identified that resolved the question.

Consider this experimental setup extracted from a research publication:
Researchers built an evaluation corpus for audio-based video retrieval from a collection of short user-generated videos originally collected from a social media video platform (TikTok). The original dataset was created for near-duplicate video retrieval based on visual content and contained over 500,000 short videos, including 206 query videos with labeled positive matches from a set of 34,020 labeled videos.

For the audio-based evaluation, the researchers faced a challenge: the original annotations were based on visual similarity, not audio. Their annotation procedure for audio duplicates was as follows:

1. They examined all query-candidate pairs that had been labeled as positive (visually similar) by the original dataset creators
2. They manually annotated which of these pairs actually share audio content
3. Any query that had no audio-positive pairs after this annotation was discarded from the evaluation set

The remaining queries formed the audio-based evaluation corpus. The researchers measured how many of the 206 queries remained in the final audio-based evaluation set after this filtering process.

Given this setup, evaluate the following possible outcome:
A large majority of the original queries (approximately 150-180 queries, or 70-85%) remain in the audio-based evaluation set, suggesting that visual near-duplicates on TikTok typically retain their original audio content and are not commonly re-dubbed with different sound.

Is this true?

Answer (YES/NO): YES